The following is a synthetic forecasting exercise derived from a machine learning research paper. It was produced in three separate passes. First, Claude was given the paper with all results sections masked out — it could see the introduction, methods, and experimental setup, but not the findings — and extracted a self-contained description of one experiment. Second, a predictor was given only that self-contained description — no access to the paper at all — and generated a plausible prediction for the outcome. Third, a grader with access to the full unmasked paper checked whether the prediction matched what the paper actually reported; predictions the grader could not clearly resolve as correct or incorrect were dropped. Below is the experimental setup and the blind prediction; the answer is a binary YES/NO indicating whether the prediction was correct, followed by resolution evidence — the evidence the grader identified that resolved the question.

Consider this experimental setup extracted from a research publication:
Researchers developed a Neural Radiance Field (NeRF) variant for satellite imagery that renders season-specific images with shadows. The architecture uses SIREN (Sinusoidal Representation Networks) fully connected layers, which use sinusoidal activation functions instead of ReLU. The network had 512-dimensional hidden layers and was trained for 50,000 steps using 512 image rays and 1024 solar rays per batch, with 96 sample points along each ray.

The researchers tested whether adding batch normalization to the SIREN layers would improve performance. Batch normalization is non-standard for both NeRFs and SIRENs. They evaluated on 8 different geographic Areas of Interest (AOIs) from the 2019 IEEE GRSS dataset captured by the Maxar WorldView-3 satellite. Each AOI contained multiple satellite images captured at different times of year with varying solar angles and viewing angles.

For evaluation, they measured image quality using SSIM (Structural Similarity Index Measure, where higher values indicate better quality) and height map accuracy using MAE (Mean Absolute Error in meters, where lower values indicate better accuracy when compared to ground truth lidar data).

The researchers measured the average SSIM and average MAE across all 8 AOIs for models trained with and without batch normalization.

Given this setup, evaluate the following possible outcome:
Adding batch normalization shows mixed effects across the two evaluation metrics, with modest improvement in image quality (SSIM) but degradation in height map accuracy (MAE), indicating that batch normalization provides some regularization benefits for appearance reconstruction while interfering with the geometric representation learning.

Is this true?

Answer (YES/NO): NO